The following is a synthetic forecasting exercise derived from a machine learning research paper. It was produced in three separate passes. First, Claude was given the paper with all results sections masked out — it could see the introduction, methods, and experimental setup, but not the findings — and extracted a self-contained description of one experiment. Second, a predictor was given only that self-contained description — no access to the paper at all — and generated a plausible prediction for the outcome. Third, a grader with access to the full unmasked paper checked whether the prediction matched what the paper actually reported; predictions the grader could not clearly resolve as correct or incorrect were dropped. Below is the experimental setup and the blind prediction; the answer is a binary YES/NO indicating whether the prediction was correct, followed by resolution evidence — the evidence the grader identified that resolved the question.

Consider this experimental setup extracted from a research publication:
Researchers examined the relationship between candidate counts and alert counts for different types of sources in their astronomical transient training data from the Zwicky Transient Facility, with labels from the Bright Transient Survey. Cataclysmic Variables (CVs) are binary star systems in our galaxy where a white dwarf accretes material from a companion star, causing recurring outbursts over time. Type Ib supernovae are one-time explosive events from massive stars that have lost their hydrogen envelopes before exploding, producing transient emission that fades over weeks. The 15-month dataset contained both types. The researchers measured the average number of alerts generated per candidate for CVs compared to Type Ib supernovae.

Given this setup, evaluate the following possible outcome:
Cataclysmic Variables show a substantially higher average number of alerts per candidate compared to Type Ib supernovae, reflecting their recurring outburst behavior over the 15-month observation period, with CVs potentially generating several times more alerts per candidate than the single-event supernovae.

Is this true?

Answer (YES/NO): NO